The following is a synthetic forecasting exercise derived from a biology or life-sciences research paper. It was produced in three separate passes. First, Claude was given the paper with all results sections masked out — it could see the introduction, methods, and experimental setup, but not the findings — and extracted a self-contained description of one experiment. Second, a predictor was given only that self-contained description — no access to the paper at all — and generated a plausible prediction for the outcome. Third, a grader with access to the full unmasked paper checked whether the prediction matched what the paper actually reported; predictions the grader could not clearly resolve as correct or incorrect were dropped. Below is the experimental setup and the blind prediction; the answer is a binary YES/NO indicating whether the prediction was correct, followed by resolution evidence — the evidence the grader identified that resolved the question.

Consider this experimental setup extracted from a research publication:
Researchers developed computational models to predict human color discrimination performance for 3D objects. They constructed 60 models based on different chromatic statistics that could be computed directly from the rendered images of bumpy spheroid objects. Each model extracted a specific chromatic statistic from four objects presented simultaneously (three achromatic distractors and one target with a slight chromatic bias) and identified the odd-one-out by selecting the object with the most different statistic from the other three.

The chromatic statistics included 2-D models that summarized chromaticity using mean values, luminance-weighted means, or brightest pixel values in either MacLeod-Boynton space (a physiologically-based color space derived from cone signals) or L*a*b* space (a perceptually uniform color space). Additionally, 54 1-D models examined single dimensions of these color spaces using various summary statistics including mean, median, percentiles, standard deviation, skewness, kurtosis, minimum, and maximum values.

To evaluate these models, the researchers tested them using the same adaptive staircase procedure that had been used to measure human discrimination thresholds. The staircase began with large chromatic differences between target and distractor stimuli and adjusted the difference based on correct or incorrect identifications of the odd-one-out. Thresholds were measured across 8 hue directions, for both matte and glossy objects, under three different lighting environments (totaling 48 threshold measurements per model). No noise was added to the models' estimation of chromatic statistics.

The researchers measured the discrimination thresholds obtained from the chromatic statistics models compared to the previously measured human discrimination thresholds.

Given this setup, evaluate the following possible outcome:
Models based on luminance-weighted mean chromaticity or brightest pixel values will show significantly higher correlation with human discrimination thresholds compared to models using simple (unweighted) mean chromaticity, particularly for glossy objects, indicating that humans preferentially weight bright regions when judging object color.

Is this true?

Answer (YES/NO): NO